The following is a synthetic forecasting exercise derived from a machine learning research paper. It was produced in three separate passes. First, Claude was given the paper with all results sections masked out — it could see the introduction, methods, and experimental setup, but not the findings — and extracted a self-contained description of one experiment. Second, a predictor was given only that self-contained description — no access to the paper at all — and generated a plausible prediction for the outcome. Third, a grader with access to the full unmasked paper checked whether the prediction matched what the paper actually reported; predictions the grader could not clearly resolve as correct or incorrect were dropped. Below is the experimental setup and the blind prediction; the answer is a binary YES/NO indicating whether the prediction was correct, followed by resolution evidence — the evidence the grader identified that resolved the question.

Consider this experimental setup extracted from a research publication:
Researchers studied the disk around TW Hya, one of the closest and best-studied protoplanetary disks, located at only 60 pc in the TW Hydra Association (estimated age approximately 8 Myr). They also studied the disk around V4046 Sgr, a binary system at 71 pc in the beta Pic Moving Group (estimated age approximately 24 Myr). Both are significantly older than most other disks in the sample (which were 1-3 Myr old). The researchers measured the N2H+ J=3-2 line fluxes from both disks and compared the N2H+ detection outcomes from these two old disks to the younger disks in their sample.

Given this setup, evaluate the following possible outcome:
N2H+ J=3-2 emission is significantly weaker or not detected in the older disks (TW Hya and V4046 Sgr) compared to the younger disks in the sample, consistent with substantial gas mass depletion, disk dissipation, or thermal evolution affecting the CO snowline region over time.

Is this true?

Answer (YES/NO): NO